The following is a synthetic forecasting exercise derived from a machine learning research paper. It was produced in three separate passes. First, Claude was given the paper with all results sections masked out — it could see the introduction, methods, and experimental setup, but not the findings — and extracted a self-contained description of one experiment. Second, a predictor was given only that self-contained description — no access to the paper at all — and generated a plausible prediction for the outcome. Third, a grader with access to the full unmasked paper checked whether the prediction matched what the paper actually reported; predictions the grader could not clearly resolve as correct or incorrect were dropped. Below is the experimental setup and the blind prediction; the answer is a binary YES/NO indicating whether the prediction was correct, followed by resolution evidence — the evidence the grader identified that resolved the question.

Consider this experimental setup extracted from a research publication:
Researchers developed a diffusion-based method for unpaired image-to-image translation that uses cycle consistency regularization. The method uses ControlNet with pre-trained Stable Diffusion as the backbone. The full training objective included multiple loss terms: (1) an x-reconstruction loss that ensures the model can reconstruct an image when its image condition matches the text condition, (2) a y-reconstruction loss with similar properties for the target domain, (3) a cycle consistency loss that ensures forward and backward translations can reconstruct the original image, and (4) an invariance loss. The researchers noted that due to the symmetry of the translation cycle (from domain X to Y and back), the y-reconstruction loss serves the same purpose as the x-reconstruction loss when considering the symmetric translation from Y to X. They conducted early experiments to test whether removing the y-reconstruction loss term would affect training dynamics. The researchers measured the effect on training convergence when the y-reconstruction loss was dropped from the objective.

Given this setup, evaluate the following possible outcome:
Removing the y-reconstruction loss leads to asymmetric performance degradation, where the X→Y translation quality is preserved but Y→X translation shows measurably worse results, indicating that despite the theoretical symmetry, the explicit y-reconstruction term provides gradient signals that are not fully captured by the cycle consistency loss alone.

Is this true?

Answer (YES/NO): NO